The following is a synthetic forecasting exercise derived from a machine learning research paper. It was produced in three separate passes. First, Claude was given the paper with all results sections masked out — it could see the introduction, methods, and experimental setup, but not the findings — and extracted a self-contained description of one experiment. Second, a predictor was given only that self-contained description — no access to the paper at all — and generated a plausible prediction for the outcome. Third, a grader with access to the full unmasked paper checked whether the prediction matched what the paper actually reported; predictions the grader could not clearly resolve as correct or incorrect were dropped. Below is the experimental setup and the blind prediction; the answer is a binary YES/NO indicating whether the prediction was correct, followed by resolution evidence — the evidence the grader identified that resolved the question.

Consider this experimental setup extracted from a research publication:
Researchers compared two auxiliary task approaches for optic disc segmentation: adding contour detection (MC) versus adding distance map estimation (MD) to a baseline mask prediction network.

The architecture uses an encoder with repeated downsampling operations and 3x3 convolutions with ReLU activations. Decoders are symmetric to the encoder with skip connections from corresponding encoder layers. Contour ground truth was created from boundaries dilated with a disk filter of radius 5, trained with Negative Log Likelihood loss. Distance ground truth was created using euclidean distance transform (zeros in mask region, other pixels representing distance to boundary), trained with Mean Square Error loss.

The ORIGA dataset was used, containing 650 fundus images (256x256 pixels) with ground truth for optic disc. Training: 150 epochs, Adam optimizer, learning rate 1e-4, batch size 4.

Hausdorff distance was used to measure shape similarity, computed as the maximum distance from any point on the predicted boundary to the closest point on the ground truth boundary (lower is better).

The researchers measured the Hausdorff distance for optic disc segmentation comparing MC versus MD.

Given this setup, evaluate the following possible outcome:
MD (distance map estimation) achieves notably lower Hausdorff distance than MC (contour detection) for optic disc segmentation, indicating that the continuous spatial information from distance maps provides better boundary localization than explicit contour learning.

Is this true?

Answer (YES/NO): NO